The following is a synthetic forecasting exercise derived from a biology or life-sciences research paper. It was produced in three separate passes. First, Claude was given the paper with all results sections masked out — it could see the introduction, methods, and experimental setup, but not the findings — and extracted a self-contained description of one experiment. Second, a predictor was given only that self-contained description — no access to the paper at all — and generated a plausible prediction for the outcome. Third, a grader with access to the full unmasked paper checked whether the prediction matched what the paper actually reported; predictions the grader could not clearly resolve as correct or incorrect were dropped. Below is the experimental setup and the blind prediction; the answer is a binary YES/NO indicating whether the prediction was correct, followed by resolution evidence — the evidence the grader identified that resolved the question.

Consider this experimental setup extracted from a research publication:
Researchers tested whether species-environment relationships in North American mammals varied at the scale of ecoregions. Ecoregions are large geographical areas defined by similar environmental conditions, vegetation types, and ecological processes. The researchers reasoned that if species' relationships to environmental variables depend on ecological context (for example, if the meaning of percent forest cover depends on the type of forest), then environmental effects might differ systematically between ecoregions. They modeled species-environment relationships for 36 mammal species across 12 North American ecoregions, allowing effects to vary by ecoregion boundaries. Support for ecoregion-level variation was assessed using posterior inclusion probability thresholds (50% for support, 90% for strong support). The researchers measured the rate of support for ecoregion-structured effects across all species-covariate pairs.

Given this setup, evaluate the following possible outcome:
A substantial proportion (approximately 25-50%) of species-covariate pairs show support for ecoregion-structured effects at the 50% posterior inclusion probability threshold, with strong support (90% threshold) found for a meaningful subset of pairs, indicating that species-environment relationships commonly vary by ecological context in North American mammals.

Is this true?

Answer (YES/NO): NO